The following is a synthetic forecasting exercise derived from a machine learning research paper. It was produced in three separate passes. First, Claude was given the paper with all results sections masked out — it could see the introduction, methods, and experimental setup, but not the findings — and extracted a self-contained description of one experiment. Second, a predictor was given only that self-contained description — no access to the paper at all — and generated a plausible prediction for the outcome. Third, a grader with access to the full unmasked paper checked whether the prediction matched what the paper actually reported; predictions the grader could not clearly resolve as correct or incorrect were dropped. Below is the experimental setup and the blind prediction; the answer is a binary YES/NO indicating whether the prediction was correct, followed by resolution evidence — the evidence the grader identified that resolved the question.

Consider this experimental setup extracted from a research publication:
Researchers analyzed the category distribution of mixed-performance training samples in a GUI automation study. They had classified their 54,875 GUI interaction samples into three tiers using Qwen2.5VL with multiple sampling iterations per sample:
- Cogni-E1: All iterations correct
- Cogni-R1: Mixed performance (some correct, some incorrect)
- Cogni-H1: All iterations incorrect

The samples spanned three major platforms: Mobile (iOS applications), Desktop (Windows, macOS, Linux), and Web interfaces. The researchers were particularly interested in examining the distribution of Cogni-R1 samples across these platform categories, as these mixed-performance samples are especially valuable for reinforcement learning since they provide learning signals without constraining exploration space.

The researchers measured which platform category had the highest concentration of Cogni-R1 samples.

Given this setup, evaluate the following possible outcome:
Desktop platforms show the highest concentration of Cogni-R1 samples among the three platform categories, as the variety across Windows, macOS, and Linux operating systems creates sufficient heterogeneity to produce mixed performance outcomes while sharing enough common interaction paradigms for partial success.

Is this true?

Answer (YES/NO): YES